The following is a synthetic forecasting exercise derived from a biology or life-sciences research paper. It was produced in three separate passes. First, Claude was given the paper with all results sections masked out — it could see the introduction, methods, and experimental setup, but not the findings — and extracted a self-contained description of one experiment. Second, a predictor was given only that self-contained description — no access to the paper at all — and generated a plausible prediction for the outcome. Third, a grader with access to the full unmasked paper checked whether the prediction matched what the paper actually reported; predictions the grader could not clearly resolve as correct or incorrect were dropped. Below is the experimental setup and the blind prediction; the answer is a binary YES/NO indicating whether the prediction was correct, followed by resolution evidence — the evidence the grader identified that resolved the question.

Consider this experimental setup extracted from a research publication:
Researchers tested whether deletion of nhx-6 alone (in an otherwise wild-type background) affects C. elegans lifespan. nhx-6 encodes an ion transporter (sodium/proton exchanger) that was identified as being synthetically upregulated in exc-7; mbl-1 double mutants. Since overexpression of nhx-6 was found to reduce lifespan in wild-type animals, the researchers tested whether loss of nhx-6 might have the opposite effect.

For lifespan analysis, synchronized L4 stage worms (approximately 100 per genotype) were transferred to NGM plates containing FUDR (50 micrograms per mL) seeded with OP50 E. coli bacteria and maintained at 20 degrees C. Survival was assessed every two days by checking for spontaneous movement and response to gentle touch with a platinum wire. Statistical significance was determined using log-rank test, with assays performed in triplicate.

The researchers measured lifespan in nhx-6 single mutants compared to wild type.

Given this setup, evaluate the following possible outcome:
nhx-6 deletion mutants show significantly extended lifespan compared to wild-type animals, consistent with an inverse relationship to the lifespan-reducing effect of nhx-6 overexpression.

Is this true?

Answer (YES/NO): NO